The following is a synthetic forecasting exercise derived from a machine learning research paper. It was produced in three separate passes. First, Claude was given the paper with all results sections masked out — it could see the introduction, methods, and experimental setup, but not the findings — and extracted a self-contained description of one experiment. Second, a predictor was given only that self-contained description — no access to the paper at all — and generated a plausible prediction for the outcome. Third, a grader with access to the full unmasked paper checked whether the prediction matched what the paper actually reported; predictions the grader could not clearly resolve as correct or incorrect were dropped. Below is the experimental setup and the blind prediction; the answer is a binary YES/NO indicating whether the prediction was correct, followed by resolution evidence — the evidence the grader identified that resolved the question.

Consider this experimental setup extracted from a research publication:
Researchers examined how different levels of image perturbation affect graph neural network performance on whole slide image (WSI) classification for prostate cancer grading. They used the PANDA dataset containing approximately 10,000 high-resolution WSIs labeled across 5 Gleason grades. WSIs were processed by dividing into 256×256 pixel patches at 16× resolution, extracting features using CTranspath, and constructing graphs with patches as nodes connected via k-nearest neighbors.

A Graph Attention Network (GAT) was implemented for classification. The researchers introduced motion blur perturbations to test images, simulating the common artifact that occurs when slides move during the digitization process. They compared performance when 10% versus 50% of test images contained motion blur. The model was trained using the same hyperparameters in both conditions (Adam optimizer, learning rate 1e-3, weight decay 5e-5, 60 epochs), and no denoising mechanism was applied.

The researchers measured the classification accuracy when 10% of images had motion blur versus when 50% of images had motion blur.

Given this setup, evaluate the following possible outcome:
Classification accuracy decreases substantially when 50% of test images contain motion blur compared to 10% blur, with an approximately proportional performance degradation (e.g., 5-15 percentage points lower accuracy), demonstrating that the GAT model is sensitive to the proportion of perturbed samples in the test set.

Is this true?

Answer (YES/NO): NO